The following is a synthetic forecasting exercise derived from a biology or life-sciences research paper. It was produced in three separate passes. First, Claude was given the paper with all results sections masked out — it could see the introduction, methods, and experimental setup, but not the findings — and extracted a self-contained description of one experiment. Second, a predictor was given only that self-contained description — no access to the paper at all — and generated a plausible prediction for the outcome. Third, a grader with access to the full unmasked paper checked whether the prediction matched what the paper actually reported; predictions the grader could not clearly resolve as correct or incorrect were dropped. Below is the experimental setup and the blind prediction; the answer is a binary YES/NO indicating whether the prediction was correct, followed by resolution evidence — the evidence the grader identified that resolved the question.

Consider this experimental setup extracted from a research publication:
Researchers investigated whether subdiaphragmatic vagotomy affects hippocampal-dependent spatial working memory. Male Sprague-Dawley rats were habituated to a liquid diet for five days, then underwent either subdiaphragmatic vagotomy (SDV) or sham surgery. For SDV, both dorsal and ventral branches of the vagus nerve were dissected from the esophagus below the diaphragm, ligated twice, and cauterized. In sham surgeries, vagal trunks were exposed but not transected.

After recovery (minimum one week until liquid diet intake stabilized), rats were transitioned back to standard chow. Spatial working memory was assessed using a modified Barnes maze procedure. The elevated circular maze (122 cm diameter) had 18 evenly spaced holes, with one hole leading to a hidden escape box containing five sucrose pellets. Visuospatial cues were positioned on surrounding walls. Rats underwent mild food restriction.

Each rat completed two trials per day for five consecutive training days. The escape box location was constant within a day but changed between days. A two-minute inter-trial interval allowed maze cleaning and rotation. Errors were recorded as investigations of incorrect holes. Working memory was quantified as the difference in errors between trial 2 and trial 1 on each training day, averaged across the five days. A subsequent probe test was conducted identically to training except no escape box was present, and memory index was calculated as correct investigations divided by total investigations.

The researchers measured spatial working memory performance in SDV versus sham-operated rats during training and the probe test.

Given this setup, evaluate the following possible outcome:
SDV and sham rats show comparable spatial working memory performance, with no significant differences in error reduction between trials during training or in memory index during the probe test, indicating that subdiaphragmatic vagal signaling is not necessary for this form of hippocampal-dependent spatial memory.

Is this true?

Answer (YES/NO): NO